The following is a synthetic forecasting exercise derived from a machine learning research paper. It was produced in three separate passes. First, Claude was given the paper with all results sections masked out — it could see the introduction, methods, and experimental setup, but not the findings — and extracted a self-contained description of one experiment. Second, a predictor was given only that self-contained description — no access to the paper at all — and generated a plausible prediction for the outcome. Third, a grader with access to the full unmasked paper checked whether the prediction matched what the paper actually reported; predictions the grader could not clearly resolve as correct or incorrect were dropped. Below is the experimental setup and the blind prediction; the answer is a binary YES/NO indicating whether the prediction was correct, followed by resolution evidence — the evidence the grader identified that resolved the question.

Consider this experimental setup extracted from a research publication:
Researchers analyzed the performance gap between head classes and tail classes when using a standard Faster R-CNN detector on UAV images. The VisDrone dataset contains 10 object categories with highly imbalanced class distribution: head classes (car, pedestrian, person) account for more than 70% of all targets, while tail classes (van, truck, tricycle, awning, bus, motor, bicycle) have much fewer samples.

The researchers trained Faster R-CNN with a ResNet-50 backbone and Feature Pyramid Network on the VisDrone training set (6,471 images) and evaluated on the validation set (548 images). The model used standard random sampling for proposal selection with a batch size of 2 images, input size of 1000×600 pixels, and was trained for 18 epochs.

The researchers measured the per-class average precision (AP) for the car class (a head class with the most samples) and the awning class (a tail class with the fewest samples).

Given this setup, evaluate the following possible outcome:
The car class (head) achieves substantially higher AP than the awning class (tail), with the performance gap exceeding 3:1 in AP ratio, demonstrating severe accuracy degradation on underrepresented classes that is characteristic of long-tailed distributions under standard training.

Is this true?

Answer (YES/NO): YES